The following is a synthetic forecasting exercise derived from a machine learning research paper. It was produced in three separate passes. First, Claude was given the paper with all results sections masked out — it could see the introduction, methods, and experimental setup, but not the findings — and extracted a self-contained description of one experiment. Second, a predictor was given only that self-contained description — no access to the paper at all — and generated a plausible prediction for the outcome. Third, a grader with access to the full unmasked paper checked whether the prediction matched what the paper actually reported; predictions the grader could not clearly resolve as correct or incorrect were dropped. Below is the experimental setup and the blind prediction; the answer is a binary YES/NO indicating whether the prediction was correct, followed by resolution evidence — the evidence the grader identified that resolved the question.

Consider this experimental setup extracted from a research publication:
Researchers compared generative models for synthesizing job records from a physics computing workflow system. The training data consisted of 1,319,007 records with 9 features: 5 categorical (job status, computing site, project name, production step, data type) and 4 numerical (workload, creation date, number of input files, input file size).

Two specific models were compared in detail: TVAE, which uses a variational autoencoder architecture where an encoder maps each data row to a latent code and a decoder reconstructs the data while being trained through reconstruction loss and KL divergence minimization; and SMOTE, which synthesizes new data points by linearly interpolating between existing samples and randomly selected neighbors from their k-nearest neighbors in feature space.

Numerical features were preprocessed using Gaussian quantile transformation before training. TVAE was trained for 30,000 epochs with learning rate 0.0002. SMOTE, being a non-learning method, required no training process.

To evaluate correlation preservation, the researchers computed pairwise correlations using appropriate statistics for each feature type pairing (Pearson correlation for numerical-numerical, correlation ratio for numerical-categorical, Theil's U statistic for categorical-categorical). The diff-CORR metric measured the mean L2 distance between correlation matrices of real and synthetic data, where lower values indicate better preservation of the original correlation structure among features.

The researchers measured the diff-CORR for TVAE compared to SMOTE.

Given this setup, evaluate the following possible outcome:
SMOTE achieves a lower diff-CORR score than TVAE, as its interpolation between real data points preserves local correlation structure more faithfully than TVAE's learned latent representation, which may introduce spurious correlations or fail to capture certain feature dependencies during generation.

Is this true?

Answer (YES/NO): YES